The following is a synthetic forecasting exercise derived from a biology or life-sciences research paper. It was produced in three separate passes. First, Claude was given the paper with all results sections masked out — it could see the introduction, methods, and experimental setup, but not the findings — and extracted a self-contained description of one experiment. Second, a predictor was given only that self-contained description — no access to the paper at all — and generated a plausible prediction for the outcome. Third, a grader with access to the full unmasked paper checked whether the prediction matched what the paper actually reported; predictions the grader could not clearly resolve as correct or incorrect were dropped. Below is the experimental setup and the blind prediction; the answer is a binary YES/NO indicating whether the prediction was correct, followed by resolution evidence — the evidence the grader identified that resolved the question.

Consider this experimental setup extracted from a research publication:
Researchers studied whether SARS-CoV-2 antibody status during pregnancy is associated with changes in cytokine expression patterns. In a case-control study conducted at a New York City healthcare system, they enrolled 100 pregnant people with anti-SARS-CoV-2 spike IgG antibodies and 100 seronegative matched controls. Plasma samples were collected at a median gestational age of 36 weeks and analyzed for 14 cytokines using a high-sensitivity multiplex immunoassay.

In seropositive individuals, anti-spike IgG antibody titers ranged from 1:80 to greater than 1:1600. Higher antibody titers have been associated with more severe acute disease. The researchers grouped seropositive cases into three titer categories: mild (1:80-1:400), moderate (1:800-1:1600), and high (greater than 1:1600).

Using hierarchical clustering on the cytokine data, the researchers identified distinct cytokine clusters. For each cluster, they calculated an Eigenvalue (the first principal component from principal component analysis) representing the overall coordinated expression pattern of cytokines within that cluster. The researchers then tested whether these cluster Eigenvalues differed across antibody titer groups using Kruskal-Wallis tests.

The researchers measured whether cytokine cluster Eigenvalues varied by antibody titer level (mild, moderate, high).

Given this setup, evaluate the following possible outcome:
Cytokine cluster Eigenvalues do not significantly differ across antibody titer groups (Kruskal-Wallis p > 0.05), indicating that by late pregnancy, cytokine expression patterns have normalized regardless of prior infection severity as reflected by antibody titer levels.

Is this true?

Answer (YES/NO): YES